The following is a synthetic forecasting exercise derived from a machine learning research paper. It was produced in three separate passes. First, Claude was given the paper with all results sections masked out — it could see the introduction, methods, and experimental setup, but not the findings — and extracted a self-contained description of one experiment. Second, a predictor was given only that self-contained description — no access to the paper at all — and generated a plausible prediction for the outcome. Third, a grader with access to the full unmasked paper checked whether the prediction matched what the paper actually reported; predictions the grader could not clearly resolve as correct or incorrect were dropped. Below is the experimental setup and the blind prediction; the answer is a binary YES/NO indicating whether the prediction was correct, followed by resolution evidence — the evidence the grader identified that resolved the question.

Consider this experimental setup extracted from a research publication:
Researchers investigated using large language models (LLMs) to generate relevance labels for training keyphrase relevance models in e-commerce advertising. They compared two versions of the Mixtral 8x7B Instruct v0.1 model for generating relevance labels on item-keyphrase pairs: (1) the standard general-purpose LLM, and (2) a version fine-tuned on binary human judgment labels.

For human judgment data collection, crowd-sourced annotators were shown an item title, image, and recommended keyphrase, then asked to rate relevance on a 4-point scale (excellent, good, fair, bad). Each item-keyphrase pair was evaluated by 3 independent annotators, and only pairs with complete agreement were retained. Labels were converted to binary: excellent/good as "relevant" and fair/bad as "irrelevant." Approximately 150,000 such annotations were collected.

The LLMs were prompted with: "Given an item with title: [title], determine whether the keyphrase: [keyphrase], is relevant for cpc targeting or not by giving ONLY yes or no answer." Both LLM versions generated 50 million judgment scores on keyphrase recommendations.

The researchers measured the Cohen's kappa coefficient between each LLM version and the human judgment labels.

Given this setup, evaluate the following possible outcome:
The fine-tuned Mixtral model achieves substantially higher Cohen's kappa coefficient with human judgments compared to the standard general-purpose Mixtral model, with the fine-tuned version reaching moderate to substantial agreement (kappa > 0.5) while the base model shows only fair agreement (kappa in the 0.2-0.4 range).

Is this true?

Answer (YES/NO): YES